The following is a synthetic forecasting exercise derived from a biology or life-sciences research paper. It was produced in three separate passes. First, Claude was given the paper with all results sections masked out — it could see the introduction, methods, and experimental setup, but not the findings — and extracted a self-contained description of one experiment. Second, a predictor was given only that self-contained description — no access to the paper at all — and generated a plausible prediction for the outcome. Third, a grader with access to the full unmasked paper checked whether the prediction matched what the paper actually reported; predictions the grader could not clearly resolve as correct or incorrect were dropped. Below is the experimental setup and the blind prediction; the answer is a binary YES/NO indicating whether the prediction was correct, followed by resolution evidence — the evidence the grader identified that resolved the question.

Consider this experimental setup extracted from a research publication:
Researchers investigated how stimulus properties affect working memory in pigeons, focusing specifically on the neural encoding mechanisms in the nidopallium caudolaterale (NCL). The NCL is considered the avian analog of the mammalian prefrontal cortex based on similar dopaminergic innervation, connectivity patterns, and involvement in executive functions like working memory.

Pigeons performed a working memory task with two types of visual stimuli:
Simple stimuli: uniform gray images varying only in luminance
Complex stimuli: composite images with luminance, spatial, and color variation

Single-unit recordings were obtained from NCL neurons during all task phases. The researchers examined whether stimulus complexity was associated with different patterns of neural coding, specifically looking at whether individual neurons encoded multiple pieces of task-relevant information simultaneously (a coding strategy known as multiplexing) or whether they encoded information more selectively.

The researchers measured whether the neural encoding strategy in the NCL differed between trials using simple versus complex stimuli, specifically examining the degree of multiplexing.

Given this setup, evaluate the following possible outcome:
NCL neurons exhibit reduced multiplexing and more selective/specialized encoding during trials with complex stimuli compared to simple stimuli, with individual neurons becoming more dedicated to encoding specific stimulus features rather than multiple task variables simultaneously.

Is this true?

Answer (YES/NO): NO